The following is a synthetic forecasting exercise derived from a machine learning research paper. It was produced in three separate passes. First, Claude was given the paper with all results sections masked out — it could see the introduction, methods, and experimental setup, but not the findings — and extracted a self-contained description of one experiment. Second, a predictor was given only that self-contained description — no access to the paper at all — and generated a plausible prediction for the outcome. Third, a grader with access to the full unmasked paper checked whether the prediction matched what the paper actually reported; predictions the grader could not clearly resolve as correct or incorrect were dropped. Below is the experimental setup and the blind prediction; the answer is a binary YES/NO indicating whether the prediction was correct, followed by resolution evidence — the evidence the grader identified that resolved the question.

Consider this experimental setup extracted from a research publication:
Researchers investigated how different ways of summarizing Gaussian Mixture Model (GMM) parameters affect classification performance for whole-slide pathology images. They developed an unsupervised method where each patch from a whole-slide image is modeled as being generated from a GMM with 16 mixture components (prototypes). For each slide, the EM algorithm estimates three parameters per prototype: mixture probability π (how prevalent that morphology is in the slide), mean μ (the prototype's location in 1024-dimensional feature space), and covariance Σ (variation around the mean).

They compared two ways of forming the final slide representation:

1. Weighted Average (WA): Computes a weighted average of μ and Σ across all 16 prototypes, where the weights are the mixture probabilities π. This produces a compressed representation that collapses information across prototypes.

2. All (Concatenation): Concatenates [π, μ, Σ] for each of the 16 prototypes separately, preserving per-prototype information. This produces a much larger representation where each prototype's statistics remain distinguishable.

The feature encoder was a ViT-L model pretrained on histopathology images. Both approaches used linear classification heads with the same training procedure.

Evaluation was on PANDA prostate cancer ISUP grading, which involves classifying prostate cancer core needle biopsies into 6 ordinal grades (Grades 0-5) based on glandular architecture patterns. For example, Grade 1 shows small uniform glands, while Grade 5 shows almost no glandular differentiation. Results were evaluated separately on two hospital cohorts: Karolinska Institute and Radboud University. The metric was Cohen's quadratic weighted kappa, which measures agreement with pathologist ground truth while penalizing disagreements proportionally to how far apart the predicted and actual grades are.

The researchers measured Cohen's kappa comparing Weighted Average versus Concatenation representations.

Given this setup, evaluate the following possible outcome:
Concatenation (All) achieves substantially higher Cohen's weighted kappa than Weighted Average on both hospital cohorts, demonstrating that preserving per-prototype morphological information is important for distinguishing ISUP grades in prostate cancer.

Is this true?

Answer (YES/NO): YES